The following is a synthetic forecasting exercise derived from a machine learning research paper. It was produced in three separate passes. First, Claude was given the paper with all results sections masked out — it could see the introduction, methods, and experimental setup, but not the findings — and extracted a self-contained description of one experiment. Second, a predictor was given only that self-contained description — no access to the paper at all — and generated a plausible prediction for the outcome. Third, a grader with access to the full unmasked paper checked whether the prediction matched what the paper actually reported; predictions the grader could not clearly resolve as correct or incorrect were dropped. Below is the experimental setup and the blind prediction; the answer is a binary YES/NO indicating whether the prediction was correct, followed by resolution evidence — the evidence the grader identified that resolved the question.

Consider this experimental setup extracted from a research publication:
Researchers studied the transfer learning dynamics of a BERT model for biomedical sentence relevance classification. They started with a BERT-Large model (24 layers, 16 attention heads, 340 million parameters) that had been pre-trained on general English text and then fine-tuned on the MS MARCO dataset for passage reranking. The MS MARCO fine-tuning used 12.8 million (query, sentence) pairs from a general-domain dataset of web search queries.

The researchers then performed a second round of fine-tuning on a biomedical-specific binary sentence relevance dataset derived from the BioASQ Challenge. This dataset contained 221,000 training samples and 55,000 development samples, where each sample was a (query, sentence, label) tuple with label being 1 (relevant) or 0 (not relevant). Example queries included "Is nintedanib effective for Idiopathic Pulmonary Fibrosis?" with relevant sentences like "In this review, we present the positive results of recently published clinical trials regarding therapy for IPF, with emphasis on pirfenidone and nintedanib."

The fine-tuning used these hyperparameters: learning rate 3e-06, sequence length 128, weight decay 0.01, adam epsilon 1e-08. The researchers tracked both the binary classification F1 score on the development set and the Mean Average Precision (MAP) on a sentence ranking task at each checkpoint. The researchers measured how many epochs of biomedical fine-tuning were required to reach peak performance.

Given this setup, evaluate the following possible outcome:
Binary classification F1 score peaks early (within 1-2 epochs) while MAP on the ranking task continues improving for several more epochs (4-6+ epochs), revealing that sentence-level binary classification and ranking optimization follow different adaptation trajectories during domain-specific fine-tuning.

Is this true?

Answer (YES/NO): NO